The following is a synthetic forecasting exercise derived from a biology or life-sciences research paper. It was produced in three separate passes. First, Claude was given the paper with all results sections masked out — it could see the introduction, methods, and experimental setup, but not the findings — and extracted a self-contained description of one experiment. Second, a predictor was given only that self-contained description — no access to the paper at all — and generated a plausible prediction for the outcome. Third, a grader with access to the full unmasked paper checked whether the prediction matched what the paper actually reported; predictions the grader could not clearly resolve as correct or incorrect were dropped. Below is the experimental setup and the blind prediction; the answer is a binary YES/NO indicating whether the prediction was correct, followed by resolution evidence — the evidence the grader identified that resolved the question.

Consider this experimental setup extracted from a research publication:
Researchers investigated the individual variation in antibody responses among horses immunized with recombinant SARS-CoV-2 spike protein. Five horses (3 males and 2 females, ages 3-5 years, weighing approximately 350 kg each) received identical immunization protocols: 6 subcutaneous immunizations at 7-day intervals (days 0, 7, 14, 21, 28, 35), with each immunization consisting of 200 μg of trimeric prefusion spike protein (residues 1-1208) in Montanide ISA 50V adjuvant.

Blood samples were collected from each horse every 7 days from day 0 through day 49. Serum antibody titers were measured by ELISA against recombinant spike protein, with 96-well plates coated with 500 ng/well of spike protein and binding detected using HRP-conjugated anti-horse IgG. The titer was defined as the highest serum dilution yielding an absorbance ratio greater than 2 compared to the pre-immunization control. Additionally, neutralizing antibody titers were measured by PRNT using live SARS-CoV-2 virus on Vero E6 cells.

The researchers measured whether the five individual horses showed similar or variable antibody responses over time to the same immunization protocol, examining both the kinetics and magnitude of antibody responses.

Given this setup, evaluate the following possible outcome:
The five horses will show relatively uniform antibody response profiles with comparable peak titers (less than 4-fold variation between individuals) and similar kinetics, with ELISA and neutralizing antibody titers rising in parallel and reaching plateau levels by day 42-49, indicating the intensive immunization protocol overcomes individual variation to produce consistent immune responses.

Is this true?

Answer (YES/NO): NO